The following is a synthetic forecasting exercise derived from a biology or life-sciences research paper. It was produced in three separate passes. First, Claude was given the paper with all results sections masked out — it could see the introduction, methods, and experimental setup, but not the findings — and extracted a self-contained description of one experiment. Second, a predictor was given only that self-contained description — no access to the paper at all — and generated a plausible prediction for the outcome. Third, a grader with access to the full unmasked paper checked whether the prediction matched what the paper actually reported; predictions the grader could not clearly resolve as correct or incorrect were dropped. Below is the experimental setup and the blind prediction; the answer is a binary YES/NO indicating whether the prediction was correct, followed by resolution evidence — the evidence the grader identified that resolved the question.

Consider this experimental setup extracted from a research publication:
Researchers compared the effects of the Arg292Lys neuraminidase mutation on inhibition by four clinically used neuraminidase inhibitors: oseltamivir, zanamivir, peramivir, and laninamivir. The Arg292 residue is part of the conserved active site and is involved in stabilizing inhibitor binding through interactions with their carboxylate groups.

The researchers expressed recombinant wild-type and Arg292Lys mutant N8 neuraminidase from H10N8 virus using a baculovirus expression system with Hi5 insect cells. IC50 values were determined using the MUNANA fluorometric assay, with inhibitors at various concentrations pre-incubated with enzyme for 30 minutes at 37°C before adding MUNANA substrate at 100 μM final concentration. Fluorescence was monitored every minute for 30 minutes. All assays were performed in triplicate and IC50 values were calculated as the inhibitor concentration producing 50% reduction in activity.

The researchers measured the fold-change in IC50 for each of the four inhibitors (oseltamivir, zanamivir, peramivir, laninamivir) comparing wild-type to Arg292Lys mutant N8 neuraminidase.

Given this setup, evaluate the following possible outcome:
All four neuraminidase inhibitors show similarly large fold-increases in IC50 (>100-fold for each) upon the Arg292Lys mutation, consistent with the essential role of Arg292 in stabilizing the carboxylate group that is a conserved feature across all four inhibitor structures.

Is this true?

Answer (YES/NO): NO